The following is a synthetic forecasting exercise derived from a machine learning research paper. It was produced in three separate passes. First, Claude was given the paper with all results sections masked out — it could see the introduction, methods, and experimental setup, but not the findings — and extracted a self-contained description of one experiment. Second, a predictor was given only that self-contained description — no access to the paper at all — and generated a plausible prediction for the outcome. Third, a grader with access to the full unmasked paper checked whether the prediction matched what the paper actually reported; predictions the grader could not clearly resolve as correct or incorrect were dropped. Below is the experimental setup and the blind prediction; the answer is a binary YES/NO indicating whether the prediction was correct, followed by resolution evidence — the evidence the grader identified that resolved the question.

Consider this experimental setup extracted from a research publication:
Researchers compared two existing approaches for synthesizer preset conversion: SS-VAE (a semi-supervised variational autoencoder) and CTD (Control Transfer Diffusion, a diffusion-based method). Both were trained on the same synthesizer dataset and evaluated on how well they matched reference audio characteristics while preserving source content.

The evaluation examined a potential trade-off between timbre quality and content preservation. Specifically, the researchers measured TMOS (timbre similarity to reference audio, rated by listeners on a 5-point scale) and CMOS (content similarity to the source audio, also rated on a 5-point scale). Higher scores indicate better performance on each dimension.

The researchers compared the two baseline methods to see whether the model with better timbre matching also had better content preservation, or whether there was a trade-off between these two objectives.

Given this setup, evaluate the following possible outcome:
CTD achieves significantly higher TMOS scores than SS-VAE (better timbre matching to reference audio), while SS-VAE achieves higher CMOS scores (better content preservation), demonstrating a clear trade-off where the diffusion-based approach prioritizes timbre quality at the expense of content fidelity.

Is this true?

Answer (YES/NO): NO